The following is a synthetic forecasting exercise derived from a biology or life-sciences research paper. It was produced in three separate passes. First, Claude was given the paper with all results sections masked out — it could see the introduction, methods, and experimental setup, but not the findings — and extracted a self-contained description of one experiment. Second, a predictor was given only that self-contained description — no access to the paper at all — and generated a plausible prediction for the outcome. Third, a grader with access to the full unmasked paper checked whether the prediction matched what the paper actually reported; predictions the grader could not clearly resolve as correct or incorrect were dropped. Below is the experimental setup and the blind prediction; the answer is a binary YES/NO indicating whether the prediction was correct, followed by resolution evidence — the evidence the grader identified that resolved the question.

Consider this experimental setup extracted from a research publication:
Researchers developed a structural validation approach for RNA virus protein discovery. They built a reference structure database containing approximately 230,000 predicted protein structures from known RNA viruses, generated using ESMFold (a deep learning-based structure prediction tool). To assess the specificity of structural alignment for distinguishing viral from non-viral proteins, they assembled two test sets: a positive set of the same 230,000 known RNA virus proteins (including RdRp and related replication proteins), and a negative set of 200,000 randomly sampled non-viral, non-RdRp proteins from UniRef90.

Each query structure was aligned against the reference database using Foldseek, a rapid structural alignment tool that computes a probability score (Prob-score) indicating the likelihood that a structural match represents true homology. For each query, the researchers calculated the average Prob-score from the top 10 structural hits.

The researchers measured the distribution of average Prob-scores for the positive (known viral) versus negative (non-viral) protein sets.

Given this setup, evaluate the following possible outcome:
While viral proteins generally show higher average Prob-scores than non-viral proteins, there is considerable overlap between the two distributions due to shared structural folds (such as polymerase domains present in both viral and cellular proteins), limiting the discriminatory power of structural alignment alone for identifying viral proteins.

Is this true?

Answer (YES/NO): NO